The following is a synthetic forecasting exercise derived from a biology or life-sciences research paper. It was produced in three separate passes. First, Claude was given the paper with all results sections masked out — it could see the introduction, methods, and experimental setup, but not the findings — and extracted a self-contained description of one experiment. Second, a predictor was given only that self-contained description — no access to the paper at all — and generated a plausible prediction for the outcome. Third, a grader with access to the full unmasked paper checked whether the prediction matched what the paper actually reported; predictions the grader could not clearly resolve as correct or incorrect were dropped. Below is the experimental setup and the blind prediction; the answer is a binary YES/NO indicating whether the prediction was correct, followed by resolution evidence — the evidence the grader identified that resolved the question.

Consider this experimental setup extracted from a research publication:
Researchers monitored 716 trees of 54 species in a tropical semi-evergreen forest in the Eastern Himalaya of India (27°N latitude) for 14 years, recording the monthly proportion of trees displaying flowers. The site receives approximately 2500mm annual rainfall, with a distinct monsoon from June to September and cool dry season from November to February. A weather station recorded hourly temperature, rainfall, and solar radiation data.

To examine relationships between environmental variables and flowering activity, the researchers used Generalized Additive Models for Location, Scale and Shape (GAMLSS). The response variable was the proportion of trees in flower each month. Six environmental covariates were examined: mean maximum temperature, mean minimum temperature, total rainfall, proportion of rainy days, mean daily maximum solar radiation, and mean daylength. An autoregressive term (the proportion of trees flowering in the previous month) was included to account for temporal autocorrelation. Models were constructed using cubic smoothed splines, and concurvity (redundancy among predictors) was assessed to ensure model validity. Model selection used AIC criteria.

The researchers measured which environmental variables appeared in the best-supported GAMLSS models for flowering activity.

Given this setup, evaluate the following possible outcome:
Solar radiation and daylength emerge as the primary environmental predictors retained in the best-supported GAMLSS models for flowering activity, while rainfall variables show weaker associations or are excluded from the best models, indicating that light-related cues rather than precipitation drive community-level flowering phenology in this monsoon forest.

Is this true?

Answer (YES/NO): NO